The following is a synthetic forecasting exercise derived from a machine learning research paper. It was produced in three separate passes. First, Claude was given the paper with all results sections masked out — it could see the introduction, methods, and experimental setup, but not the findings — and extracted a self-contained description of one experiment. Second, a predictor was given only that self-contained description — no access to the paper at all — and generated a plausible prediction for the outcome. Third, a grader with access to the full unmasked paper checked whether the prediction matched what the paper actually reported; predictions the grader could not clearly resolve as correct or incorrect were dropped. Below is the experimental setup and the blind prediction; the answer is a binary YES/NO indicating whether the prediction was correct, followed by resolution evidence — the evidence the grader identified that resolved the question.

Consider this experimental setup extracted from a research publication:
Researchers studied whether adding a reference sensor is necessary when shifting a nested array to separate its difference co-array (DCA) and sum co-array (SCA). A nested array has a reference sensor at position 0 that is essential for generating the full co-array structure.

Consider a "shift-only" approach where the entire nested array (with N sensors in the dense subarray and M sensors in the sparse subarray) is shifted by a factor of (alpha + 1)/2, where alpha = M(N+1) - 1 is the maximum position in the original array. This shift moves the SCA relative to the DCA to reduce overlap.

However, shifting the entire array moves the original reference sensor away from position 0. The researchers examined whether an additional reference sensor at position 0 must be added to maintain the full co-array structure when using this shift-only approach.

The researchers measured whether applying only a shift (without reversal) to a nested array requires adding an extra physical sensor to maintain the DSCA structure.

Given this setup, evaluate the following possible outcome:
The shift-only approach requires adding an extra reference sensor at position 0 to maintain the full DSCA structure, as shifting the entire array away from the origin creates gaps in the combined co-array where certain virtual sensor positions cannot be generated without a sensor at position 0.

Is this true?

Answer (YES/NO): YES